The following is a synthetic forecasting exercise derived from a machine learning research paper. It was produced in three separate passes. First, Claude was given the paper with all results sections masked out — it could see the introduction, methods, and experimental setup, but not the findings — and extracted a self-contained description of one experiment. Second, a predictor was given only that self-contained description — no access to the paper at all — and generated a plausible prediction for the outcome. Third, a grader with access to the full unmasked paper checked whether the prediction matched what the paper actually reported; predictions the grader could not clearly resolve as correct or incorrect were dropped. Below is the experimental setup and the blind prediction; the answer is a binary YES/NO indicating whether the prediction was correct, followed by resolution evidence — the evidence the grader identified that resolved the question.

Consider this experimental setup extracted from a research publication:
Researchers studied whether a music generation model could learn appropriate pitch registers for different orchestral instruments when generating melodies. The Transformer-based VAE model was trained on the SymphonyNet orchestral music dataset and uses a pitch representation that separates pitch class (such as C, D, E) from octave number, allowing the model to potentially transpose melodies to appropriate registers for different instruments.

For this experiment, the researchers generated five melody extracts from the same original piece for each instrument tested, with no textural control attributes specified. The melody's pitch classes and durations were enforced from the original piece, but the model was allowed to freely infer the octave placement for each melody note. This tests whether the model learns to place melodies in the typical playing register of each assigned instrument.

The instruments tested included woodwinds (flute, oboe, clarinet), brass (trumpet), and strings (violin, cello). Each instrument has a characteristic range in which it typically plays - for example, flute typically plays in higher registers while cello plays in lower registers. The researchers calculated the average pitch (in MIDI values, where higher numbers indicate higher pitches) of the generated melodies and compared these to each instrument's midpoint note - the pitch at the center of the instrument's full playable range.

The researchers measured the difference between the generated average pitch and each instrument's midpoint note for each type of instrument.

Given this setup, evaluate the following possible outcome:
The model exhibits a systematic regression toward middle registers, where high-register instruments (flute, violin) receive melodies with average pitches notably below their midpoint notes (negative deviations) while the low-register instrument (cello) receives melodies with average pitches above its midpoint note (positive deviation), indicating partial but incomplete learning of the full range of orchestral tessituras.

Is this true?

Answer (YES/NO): NO